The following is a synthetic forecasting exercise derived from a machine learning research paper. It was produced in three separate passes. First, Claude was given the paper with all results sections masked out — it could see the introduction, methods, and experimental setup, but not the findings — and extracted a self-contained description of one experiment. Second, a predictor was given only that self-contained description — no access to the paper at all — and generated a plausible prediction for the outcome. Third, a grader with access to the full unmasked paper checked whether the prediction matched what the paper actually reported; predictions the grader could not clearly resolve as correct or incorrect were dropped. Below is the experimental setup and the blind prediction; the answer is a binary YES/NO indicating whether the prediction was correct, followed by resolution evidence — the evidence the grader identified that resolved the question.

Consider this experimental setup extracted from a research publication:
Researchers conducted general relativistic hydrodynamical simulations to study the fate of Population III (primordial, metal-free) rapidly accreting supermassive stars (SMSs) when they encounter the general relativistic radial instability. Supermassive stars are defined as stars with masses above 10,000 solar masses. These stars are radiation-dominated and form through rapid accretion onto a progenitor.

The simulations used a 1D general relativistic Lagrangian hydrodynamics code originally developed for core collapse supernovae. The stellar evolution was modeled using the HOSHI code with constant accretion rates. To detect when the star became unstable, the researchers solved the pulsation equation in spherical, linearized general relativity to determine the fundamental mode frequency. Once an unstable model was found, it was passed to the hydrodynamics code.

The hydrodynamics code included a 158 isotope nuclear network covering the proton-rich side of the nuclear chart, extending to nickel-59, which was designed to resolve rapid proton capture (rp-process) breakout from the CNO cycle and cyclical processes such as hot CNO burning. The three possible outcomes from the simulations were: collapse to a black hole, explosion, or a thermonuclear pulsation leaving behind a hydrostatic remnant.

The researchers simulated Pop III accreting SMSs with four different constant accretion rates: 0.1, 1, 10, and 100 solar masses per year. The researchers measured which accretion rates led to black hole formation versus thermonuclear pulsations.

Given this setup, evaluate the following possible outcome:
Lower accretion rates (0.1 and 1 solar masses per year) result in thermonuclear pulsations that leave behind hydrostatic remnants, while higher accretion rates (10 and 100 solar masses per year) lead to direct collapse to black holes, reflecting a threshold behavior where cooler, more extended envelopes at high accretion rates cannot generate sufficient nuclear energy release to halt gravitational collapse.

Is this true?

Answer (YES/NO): NO